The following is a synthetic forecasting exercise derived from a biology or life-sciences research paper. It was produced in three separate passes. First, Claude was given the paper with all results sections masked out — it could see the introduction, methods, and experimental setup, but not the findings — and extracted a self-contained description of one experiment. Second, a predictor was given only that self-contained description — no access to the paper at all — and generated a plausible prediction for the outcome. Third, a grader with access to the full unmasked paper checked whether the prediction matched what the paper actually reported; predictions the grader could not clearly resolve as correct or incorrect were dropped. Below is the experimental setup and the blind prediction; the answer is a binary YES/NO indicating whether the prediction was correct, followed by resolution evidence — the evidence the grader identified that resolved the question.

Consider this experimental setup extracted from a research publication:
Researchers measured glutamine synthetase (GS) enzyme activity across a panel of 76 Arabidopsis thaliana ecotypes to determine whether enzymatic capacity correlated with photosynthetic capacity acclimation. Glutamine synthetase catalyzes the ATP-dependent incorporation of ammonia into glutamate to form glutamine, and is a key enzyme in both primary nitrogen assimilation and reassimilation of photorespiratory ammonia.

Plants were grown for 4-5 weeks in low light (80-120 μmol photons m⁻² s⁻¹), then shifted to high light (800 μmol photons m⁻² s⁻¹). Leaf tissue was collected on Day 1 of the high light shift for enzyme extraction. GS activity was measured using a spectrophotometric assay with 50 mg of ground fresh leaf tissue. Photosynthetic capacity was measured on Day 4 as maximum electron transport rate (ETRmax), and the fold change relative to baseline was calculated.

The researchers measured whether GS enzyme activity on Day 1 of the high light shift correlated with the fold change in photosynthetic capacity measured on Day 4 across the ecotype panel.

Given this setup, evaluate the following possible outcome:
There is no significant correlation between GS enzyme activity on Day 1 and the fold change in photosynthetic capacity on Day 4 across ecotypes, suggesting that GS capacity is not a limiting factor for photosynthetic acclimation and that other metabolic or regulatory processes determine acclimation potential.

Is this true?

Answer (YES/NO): NO